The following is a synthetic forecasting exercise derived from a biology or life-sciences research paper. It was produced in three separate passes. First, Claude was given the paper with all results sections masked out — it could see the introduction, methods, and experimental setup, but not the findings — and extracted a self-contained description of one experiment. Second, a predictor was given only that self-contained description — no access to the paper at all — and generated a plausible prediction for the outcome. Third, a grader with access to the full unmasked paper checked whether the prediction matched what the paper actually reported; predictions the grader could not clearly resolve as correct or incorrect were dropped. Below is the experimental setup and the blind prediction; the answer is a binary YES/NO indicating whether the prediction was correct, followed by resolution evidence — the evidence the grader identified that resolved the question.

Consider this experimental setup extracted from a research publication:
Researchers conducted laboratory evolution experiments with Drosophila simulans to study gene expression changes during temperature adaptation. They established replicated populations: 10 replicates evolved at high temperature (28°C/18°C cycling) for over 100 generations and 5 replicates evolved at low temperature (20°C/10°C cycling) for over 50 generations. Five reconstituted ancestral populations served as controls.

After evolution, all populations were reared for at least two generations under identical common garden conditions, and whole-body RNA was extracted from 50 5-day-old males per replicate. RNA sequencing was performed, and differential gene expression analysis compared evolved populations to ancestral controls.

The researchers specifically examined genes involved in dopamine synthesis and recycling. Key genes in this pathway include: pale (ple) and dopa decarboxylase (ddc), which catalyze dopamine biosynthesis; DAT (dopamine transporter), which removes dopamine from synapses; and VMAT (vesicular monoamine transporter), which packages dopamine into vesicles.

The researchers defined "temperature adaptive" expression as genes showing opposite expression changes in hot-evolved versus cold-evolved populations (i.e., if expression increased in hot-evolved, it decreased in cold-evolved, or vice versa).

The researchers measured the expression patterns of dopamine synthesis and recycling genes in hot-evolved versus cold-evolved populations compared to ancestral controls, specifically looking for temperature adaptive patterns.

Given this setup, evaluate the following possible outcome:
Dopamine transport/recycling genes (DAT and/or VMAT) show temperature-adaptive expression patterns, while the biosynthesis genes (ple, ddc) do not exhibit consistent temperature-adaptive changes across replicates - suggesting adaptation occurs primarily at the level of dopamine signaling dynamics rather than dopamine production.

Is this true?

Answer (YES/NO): NO